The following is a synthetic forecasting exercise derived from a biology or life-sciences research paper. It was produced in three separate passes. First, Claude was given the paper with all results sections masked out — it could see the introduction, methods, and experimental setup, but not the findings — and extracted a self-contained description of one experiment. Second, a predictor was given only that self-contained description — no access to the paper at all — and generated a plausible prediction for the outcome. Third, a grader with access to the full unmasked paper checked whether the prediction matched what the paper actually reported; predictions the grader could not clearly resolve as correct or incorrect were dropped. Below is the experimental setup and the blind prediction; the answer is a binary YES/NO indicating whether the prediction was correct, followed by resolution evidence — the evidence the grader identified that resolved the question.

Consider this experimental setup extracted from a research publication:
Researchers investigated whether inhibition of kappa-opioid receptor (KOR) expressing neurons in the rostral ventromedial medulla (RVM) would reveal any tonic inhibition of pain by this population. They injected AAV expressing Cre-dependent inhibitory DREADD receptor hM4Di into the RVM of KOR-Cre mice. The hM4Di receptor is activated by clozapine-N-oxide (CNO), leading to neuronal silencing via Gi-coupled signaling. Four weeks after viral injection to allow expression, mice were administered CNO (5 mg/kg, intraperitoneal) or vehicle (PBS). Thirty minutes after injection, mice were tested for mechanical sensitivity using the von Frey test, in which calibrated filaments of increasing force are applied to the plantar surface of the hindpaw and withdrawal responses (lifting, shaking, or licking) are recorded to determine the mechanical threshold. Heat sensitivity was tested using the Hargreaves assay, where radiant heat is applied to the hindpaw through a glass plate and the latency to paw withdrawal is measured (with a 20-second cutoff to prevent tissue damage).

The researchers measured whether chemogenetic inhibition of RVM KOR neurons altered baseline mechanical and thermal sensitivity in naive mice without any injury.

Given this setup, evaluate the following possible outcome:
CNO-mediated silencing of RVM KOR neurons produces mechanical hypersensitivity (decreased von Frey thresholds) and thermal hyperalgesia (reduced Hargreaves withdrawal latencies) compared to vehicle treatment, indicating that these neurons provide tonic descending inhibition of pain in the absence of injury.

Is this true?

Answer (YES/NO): YES